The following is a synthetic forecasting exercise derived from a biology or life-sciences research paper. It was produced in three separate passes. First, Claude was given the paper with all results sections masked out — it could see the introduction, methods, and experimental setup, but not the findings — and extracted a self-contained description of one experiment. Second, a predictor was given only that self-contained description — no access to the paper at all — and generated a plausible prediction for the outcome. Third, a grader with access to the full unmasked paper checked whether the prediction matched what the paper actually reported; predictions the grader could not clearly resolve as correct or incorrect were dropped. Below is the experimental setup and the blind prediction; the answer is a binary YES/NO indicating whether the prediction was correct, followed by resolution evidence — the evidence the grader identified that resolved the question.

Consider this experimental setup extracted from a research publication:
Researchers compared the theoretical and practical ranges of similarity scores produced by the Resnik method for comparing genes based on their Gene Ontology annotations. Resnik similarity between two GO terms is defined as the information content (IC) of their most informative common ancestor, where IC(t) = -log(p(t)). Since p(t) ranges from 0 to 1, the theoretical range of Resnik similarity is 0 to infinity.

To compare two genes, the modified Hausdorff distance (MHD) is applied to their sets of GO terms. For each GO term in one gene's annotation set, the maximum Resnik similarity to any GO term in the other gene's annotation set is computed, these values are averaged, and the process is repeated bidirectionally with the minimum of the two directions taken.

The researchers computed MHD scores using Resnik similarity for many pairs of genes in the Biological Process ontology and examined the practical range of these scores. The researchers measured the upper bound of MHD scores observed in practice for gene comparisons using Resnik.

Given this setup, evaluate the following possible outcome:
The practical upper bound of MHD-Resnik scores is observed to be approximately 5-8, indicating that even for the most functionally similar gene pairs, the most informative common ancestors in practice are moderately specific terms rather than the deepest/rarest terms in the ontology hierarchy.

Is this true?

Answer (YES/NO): NO